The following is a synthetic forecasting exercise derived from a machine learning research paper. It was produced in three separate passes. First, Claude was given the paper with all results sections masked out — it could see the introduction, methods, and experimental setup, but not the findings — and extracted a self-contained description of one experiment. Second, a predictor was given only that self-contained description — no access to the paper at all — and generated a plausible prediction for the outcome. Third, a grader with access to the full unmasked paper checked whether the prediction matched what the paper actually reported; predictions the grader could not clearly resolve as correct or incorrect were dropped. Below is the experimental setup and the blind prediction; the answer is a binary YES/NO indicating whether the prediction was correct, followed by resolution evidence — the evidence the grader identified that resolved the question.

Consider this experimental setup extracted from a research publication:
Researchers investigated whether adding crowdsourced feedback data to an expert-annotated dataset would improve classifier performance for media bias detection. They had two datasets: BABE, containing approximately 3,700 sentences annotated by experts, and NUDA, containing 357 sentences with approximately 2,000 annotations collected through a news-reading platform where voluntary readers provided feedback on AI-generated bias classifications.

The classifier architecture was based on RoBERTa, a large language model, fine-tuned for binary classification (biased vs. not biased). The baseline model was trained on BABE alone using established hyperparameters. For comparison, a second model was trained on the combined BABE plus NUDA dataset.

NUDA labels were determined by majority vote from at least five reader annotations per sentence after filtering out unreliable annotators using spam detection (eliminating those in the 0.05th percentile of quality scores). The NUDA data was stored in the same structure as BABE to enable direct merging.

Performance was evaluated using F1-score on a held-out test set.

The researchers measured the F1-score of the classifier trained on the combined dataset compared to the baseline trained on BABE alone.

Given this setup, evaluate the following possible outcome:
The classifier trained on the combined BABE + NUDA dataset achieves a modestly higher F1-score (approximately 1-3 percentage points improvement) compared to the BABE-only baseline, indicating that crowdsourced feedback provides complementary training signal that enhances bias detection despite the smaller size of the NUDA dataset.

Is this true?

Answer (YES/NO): YES